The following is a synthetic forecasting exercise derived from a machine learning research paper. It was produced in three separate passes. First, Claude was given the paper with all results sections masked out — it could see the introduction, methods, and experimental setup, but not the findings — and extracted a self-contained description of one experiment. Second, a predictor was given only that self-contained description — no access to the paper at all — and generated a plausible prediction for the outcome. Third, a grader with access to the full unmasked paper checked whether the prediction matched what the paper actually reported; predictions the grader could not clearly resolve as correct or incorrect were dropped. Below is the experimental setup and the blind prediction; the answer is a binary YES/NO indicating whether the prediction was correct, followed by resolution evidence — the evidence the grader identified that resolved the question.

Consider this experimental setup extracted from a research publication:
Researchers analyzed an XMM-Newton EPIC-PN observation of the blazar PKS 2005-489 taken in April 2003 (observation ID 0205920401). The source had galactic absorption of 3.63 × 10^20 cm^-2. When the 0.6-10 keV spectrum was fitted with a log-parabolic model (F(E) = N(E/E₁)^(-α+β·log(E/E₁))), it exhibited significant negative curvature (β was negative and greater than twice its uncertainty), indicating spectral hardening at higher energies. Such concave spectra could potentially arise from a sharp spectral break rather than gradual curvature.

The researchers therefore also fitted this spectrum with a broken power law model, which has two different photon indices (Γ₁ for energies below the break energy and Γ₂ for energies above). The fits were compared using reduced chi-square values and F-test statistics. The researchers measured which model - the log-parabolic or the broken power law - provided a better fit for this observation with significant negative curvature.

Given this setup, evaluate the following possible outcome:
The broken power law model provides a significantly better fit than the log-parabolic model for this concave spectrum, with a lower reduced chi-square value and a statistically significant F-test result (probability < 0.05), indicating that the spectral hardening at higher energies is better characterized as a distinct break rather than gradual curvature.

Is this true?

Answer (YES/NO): YES